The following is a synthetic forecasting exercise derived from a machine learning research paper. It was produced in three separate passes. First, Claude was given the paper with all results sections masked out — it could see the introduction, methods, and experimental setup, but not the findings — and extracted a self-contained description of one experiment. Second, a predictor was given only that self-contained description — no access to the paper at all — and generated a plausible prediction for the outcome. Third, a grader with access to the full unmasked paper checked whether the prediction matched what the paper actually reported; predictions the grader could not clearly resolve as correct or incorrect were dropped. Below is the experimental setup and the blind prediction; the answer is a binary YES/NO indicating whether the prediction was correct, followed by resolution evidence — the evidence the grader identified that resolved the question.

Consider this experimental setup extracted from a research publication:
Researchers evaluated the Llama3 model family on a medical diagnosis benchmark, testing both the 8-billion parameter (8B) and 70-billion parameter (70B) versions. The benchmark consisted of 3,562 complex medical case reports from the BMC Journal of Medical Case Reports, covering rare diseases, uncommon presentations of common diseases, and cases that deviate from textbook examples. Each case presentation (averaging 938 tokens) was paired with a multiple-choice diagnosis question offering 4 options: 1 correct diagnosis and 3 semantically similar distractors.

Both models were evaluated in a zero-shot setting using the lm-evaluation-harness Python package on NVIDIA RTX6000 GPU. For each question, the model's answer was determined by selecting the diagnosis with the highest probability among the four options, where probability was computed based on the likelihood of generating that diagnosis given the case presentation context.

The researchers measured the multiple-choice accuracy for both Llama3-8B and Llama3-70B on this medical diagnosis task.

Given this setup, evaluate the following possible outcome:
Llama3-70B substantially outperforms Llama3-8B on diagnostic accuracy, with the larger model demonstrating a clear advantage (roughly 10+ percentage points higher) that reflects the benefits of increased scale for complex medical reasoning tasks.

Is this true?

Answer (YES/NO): NO